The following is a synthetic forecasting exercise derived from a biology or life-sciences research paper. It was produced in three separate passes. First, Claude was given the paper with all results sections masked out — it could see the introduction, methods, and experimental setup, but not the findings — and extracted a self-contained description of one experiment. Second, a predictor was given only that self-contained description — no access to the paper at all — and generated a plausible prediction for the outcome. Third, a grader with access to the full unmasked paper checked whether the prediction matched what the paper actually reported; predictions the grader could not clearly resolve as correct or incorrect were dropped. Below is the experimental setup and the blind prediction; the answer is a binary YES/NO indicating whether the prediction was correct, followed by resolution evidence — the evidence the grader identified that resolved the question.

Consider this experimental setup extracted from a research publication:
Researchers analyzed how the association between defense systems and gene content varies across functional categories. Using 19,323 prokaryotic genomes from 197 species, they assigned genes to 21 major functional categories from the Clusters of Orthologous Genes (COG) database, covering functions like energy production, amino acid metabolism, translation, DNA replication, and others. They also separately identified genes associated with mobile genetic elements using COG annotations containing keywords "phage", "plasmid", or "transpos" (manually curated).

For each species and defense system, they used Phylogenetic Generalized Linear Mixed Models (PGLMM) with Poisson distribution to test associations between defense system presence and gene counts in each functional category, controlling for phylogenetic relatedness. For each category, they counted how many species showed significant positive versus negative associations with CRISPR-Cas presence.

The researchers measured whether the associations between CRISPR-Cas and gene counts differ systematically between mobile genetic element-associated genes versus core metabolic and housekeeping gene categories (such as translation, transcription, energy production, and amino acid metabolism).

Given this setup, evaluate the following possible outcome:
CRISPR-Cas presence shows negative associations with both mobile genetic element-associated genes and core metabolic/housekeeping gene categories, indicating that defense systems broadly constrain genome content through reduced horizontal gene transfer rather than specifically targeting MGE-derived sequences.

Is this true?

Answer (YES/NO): NO